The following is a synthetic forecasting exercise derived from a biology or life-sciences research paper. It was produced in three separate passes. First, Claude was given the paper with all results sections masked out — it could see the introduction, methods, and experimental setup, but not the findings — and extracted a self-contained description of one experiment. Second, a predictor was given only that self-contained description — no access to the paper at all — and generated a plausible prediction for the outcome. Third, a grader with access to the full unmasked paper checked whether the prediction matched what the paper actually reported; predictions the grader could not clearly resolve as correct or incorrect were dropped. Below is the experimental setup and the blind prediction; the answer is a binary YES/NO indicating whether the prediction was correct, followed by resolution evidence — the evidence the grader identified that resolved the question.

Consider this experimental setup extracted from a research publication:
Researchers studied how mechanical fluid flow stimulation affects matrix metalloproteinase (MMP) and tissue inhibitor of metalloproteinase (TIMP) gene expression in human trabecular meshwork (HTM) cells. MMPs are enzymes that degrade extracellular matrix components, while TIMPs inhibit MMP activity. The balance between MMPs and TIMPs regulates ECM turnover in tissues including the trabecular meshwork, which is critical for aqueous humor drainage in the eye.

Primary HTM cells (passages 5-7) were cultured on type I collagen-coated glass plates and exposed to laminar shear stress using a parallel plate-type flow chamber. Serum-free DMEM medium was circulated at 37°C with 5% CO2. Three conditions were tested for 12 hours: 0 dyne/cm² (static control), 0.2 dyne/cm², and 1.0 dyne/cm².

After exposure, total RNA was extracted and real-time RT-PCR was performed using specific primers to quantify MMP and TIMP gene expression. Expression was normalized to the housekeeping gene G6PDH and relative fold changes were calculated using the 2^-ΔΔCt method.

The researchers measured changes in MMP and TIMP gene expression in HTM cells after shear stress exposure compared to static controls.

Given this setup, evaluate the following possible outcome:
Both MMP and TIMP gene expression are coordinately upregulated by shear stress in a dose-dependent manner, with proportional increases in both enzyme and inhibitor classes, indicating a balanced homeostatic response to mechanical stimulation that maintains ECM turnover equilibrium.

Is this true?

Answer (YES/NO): NO